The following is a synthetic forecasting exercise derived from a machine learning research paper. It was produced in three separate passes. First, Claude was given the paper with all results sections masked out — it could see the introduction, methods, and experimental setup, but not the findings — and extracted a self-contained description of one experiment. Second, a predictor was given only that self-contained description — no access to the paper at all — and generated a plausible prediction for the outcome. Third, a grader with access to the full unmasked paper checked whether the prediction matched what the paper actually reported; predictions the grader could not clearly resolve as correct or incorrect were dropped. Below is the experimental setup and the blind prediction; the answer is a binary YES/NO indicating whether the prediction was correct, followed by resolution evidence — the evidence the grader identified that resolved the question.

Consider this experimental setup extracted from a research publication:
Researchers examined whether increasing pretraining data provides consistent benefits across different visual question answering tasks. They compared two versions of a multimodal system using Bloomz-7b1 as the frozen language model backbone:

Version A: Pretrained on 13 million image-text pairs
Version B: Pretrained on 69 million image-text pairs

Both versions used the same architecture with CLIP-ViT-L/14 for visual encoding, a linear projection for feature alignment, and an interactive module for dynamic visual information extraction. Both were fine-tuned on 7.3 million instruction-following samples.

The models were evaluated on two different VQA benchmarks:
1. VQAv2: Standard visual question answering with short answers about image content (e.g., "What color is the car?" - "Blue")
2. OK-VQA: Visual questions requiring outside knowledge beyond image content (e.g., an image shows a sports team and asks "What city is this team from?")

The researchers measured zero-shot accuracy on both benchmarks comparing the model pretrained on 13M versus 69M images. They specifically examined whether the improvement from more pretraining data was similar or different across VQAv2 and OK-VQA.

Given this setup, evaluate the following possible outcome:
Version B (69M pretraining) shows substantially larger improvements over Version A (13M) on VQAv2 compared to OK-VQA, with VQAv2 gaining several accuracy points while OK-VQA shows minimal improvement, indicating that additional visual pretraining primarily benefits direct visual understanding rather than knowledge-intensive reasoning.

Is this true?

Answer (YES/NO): NO